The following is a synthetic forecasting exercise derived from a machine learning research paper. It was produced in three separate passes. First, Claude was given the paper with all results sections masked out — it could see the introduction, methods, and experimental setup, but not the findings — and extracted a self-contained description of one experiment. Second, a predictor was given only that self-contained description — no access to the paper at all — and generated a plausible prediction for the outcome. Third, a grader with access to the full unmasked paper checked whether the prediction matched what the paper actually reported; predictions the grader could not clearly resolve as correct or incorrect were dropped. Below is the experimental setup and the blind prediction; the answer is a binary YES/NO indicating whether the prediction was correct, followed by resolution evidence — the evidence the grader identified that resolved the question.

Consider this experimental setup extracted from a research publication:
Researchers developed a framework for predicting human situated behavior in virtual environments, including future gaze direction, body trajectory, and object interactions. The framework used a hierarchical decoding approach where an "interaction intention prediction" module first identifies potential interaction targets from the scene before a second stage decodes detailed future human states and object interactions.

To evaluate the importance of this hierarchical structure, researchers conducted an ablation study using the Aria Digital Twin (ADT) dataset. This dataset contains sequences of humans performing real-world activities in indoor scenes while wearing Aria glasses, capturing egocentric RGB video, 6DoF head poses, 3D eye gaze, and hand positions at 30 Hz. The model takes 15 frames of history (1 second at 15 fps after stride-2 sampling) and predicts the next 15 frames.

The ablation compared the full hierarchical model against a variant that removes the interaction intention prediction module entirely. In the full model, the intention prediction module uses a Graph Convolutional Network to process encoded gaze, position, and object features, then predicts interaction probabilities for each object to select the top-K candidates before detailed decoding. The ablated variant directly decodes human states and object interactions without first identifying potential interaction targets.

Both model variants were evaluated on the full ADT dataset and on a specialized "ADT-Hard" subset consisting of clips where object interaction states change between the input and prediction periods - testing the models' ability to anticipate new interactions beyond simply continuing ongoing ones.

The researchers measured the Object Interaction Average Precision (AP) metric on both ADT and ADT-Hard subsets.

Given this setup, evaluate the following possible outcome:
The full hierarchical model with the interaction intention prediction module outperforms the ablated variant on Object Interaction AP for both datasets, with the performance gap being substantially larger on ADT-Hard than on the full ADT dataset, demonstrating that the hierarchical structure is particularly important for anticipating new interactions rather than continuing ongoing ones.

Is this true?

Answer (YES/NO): YES